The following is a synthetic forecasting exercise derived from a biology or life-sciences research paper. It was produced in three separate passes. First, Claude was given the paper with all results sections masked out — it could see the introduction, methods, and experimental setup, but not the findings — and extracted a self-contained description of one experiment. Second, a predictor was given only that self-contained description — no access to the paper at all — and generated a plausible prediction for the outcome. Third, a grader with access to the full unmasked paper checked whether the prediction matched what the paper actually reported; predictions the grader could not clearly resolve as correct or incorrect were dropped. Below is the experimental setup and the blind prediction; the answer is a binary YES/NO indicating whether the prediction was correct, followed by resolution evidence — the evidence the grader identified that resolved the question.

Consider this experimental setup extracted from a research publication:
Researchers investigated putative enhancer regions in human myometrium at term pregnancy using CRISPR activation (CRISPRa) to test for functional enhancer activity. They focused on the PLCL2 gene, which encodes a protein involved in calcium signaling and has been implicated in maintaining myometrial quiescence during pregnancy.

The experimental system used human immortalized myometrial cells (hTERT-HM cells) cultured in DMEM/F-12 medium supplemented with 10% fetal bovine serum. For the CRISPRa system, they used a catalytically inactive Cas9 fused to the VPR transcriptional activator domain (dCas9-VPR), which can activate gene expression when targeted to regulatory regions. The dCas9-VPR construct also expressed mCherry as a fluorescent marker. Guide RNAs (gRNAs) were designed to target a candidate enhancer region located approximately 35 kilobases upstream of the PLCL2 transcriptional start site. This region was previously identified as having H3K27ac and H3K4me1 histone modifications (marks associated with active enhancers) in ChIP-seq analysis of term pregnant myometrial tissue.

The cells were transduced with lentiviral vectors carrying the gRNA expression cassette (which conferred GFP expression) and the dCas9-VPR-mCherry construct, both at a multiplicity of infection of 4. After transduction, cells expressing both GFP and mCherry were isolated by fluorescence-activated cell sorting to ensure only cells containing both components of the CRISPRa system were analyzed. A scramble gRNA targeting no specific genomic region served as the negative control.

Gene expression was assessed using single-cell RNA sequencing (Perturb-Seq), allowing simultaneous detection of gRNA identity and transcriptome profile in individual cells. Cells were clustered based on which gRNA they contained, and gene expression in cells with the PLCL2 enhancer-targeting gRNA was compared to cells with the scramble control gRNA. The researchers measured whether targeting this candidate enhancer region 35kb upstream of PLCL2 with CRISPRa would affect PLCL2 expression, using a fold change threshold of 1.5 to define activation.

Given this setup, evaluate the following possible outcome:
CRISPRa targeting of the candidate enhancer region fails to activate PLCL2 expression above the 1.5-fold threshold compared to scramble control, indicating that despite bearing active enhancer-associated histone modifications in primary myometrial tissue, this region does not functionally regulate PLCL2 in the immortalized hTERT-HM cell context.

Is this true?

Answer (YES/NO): NO